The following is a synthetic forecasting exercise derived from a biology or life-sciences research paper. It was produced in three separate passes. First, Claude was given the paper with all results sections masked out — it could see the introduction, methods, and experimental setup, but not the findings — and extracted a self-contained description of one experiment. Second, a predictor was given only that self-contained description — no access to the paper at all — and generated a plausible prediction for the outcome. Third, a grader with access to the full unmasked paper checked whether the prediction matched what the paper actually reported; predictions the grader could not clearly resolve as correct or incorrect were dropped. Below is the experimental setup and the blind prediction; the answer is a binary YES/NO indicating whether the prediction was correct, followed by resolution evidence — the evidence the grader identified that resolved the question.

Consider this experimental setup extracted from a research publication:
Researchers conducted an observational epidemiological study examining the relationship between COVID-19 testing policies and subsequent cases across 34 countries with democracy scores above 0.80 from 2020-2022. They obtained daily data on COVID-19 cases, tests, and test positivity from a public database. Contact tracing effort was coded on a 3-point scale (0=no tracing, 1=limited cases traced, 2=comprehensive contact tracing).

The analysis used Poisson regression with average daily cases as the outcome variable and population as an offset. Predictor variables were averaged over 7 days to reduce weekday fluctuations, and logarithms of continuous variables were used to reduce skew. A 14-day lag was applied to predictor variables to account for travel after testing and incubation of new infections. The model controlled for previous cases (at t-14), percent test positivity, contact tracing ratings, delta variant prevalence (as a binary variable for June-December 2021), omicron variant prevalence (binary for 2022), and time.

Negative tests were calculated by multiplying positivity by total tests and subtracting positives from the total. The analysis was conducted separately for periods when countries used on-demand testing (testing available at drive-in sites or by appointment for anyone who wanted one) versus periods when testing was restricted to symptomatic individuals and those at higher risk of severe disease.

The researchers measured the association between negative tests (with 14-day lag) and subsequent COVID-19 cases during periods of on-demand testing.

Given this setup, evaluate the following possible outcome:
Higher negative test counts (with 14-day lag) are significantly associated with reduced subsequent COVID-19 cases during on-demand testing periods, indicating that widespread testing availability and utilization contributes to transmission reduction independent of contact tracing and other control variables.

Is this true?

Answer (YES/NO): NO